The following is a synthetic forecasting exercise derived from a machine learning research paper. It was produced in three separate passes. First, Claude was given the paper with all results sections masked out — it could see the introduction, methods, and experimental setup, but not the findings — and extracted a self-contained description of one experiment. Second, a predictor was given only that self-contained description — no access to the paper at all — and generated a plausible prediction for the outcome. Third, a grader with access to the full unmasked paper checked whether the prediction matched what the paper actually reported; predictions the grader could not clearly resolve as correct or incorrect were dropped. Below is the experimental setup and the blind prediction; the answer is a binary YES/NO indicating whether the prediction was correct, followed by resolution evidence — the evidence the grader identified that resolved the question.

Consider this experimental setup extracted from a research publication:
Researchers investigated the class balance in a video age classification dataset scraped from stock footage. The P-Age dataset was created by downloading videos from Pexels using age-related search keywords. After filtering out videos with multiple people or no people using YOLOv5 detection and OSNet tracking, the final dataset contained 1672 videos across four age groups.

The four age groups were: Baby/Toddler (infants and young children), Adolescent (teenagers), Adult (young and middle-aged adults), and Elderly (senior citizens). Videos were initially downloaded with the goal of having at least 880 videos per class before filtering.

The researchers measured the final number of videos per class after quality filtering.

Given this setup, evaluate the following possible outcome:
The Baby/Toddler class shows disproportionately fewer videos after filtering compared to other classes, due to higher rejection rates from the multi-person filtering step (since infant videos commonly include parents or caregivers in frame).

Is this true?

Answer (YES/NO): YES